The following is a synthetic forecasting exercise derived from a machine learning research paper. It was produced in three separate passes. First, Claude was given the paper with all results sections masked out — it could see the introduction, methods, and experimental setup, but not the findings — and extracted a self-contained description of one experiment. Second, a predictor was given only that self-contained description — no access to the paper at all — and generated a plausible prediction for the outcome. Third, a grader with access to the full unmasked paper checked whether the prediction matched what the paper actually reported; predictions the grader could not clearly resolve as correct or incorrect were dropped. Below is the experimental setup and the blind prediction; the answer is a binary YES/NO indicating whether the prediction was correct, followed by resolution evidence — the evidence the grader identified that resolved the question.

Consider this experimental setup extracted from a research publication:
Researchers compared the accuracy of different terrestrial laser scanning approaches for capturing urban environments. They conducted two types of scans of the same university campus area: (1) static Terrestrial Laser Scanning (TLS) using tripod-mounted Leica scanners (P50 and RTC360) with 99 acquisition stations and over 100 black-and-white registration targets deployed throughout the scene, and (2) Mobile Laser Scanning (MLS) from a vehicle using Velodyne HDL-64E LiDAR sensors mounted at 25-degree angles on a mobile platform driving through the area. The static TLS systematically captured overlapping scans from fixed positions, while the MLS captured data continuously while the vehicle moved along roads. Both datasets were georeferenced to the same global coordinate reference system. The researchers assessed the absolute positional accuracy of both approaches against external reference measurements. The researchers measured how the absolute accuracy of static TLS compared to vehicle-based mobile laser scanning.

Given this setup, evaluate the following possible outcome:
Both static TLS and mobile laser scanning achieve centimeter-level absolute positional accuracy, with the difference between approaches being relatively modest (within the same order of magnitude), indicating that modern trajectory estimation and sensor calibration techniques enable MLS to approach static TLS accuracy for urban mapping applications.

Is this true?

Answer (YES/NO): NO